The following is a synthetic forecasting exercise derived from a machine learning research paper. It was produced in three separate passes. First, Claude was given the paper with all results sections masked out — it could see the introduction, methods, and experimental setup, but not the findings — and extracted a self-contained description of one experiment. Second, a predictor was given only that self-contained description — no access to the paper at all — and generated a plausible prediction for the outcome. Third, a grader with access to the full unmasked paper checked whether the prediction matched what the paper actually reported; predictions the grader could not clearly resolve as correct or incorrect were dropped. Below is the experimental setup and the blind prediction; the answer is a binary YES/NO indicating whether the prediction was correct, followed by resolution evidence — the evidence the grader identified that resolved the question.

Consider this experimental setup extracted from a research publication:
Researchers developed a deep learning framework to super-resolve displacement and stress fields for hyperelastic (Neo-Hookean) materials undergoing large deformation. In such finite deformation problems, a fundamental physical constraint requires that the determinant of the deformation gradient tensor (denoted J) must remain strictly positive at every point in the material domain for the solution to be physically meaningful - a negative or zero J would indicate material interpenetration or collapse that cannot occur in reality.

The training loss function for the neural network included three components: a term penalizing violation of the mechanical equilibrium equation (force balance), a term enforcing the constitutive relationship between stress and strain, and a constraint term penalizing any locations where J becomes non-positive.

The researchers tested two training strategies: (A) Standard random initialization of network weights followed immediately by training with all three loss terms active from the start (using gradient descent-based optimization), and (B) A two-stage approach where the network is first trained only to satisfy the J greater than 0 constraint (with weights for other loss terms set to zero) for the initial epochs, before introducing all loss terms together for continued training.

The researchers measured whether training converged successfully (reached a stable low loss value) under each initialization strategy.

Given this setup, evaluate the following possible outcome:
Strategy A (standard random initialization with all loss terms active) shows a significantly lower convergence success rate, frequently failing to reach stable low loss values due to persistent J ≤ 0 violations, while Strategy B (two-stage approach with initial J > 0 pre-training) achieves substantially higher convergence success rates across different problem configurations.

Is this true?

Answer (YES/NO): YES